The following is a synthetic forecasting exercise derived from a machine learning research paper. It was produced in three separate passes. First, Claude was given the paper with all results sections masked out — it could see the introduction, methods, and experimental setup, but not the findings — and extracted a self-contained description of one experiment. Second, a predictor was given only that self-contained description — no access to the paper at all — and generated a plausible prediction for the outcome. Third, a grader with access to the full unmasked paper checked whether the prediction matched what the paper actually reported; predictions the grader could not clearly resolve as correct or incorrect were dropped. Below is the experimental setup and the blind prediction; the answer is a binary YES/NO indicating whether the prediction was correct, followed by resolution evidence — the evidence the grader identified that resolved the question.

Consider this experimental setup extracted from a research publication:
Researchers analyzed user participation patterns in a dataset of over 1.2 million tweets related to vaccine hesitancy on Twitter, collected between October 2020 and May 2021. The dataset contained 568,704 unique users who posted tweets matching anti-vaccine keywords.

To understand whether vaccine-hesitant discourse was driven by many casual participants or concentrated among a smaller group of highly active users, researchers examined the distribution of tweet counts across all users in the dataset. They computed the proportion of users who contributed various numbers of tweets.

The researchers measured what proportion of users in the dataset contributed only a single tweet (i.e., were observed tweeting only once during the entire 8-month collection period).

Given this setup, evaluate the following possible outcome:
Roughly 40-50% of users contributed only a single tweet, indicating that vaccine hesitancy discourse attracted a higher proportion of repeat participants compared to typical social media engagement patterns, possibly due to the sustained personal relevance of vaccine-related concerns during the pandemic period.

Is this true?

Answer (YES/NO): NO